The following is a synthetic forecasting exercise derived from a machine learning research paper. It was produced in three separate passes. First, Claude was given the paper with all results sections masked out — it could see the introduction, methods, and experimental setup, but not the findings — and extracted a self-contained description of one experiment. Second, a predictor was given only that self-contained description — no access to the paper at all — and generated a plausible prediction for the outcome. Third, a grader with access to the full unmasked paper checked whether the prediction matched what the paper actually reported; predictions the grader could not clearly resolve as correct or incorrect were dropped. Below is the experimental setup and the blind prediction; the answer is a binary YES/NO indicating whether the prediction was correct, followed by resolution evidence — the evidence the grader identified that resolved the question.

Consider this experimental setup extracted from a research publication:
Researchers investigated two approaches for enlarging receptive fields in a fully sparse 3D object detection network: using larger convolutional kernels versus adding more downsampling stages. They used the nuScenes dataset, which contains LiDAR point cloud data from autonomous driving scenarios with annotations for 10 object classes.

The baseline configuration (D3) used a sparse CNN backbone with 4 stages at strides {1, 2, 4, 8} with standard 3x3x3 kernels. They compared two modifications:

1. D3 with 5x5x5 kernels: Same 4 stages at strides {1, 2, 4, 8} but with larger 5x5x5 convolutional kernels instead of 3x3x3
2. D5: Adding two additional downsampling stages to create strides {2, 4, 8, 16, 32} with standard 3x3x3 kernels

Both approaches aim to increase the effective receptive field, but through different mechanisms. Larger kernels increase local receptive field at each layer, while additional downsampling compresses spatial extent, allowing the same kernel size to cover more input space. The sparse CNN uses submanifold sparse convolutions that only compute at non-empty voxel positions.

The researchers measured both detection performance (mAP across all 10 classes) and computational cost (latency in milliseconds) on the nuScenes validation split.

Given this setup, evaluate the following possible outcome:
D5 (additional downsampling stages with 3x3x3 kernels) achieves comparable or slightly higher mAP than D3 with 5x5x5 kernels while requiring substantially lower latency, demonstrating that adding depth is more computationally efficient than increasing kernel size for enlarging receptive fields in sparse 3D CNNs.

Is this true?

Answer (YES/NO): NO